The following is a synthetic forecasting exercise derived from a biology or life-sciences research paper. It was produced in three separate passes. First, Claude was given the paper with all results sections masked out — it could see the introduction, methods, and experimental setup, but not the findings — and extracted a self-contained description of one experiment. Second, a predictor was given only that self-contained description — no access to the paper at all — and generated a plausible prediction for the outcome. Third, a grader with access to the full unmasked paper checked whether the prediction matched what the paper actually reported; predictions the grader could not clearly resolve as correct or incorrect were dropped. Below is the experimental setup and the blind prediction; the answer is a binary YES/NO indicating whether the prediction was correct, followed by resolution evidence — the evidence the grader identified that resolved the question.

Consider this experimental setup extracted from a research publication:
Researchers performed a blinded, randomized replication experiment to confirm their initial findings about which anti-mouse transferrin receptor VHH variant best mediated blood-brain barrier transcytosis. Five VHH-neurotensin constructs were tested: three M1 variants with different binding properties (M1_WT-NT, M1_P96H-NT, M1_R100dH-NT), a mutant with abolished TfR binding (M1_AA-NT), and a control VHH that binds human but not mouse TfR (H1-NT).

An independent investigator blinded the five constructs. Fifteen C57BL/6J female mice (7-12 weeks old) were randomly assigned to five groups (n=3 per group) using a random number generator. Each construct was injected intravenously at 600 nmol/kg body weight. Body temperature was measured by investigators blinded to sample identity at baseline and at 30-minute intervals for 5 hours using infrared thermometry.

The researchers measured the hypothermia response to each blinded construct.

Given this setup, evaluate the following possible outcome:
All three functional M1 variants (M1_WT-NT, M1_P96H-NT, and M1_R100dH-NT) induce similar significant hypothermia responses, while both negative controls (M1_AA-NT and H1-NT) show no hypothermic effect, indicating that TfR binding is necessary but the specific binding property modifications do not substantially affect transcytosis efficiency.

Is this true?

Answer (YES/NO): NO